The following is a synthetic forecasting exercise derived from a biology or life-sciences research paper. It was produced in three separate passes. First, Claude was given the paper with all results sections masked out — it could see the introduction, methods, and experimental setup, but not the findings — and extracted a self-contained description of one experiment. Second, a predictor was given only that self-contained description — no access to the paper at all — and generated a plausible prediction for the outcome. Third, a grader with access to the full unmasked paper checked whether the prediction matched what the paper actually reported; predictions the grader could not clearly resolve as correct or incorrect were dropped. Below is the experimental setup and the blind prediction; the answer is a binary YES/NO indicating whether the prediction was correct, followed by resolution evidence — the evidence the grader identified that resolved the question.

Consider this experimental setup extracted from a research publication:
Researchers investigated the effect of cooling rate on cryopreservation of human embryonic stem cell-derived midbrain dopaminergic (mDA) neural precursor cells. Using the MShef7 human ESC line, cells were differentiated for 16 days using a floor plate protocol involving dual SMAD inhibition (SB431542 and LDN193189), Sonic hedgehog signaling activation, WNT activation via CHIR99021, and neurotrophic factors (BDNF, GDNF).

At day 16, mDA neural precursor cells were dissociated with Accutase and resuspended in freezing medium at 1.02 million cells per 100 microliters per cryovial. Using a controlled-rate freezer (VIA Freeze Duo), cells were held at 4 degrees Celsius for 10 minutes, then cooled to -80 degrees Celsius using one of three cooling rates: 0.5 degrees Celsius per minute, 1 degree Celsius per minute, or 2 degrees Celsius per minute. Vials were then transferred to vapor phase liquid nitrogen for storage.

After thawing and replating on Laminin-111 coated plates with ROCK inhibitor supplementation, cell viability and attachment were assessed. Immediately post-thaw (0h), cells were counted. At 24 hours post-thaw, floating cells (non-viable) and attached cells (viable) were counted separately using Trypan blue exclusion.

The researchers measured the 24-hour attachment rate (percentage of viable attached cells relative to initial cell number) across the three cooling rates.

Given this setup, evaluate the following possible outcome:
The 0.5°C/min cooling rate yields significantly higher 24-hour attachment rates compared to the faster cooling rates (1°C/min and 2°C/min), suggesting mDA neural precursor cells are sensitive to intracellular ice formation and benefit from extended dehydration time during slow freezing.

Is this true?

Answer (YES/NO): NO